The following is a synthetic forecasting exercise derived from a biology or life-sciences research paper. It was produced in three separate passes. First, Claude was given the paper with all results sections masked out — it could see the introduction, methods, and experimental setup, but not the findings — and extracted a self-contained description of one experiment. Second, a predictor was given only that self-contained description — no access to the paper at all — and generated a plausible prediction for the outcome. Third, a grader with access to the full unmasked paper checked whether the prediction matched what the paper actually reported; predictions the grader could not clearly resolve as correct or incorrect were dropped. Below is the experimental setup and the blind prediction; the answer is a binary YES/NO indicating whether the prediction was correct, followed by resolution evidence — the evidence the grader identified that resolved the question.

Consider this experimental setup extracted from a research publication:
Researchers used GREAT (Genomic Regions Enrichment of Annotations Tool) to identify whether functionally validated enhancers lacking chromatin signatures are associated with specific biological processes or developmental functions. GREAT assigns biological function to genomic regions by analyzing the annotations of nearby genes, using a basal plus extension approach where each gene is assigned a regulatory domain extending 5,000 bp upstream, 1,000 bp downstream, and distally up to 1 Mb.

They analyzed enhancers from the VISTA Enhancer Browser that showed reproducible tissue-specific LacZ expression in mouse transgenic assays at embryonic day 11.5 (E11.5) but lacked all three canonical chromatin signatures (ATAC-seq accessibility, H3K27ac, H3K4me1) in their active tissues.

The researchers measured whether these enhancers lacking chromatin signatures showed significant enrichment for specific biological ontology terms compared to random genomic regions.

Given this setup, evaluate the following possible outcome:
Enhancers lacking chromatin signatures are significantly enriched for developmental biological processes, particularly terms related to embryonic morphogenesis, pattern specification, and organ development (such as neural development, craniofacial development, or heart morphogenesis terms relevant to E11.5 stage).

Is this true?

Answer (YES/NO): NO